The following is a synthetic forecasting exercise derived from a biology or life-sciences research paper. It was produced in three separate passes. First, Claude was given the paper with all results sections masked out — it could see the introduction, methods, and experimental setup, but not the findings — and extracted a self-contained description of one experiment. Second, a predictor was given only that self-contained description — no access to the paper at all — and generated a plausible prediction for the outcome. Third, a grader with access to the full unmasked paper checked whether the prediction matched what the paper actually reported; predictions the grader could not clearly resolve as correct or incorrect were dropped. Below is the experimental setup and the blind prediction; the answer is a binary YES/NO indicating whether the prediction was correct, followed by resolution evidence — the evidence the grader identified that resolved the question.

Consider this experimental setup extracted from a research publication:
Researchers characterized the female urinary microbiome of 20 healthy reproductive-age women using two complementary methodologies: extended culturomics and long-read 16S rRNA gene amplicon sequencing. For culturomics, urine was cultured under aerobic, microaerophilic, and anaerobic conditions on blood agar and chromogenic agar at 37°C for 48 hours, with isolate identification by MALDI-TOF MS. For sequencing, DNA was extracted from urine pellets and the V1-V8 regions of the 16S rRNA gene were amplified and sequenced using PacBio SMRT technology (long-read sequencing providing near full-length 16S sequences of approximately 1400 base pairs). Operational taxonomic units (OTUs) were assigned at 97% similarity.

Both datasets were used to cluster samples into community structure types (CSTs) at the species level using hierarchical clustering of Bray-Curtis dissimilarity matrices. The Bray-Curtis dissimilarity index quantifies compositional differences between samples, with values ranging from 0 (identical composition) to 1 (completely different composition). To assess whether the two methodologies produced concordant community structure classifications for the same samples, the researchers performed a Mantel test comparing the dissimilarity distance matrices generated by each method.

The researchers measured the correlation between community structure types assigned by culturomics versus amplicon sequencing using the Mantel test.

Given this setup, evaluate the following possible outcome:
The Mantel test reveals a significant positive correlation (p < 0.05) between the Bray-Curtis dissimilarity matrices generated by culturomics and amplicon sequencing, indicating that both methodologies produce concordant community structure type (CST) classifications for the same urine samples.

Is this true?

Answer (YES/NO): YES